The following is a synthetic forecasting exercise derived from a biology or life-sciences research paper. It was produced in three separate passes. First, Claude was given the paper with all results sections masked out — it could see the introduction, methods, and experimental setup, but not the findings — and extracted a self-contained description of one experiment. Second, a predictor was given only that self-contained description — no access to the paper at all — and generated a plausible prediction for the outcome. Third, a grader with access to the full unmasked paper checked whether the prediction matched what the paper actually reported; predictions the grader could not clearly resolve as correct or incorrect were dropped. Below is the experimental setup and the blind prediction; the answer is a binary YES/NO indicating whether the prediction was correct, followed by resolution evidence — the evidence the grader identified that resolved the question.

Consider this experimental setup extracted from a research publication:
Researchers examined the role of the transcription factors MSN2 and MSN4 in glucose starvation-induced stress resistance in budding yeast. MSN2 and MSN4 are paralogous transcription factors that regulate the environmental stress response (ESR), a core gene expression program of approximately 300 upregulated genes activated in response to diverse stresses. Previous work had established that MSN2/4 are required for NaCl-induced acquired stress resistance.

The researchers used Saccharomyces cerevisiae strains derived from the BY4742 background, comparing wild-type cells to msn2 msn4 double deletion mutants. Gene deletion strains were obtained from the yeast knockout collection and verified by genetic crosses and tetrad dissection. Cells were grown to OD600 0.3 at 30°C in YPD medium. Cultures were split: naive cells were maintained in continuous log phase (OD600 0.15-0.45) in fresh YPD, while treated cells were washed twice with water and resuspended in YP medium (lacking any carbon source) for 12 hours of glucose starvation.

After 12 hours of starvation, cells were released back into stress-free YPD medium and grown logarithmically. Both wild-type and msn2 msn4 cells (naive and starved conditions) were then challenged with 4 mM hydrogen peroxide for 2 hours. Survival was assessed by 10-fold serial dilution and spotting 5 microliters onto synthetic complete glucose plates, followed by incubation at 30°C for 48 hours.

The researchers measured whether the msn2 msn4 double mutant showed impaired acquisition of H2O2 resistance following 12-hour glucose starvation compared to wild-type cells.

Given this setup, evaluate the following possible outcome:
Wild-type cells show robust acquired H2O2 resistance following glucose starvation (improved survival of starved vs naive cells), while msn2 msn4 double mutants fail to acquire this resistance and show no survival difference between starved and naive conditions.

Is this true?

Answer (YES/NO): NO